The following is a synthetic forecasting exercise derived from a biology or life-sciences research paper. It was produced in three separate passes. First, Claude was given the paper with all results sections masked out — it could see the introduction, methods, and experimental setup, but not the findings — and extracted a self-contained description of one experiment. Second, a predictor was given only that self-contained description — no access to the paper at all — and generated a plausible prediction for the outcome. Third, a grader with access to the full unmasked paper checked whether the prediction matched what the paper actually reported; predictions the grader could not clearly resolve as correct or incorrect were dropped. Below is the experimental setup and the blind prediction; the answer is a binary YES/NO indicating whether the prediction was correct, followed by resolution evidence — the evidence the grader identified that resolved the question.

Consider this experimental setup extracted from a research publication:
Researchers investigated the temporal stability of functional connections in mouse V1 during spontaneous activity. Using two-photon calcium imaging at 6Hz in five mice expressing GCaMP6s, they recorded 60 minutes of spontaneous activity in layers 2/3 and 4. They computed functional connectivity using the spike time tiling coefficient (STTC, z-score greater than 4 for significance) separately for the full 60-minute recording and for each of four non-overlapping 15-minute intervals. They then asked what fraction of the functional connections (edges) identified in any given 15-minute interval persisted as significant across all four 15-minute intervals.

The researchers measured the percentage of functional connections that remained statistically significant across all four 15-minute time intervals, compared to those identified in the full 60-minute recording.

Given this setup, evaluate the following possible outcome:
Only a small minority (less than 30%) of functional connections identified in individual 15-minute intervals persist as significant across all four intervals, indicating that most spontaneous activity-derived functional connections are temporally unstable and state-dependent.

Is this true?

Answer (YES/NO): YES